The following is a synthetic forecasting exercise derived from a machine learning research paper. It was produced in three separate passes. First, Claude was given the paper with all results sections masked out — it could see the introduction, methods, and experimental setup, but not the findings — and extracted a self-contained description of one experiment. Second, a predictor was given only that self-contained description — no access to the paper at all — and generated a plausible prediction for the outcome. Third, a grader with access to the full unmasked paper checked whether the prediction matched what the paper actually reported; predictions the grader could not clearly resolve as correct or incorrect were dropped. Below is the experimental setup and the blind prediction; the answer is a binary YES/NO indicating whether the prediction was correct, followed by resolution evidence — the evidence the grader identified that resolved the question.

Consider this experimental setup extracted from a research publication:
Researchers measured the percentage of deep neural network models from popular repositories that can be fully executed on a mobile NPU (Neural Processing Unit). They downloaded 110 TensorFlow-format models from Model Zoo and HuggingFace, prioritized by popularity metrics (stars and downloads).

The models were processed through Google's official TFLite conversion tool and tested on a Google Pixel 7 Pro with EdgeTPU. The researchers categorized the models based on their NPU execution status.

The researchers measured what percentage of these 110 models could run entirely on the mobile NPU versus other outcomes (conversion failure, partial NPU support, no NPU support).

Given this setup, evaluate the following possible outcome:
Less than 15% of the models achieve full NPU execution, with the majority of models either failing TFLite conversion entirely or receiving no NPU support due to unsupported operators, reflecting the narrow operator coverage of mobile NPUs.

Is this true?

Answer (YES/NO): NO